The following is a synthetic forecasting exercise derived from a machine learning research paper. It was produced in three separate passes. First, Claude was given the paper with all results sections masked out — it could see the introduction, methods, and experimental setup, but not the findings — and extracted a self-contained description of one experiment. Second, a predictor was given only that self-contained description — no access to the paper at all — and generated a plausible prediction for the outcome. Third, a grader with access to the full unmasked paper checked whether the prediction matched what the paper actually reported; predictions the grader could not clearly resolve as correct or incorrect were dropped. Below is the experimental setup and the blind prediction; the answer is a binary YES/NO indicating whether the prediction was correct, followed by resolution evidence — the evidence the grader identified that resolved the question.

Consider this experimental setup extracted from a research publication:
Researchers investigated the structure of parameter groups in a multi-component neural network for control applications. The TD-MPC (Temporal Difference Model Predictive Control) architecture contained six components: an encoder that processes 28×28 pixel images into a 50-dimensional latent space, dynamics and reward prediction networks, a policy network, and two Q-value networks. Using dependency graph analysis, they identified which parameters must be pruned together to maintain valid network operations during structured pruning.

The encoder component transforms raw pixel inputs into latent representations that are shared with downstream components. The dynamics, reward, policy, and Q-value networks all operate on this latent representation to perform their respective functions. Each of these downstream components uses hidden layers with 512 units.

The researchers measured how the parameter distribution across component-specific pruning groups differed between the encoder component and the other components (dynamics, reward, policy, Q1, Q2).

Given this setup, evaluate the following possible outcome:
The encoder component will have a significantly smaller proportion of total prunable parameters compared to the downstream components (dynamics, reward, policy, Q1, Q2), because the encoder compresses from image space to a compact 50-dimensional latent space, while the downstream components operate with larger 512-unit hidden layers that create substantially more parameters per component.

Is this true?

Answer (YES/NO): YES